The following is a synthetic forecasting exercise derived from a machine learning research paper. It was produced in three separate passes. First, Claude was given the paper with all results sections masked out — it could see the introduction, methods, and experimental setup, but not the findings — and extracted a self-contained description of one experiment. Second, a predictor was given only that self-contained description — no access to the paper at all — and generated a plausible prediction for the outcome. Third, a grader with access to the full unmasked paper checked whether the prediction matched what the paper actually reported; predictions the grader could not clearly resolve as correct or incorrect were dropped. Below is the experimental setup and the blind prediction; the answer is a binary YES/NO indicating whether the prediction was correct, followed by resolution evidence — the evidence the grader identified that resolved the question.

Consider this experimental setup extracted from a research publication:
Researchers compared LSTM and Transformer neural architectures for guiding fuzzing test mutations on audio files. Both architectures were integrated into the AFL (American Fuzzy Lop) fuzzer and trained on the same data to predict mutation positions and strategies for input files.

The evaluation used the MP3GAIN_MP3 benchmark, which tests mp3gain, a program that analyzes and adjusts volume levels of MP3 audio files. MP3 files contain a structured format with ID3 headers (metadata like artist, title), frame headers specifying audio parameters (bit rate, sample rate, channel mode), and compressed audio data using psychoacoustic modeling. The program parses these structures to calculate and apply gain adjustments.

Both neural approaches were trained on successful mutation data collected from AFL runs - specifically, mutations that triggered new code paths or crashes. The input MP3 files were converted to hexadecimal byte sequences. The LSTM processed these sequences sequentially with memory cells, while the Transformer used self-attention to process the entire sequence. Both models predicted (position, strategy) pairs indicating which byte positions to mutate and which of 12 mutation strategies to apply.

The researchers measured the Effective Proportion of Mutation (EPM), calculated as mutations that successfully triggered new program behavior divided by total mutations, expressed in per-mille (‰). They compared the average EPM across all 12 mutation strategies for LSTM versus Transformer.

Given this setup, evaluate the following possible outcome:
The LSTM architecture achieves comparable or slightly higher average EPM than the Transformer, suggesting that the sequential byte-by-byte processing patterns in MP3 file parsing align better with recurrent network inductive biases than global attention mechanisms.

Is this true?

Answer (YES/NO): YES